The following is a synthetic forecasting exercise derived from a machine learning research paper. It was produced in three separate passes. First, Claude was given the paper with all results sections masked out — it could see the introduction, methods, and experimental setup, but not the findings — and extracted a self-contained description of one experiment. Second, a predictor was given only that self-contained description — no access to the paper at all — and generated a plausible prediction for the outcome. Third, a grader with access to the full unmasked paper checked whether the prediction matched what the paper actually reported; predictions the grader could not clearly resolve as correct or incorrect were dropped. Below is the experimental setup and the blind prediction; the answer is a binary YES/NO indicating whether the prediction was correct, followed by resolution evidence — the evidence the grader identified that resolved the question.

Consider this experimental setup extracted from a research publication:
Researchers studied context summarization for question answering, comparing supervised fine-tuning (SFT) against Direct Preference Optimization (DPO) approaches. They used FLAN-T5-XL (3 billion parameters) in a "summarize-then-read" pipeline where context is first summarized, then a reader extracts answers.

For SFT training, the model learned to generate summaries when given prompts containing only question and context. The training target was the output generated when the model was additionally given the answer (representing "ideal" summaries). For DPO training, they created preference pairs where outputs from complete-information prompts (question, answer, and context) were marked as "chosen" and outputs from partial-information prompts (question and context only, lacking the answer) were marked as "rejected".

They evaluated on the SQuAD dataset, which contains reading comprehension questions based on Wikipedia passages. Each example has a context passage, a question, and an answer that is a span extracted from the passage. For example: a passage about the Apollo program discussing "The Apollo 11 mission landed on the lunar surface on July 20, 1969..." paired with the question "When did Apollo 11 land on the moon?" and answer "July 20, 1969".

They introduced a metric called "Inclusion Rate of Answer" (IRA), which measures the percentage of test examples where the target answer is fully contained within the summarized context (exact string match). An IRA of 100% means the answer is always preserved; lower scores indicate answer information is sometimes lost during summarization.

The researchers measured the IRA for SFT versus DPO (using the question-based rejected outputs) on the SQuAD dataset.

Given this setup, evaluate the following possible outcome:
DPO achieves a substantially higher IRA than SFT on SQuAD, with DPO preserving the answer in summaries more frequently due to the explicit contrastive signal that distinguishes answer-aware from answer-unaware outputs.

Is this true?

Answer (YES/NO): NO